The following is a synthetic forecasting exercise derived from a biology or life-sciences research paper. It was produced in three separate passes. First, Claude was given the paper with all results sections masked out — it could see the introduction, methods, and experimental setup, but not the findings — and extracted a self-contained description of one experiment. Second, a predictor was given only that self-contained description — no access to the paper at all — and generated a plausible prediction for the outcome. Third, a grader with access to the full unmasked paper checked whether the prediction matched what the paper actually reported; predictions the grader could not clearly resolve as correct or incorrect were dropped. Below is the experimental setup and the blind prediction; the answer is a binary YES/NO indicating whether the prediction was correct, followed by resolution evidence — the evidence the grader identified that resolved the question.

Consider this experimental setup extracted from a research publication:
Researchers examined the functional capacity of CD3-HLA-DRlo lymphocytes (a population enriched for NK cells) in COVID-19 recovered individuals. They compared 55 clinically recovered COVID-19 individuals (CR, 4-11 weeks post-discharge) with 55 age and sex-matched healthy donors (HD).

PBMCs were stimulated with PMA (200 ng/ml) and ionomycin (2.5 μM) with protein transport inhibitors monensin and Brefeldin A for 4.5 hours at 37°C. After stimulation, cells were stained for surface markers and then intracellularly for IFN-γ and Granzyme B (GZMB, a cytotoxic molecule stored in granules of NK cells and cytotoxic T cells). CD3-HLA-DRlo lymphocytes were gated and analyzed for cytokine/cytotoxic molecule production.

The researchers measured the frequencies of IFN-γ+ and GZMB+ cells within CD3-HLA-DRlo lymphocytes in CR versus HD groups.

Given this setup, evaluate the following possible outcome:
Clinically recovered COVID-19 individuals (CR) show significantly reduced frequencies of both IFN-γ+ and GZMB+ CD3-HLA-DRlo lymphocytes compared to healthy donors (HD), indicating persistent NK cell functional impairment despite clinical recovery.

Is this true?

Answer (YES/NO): YES